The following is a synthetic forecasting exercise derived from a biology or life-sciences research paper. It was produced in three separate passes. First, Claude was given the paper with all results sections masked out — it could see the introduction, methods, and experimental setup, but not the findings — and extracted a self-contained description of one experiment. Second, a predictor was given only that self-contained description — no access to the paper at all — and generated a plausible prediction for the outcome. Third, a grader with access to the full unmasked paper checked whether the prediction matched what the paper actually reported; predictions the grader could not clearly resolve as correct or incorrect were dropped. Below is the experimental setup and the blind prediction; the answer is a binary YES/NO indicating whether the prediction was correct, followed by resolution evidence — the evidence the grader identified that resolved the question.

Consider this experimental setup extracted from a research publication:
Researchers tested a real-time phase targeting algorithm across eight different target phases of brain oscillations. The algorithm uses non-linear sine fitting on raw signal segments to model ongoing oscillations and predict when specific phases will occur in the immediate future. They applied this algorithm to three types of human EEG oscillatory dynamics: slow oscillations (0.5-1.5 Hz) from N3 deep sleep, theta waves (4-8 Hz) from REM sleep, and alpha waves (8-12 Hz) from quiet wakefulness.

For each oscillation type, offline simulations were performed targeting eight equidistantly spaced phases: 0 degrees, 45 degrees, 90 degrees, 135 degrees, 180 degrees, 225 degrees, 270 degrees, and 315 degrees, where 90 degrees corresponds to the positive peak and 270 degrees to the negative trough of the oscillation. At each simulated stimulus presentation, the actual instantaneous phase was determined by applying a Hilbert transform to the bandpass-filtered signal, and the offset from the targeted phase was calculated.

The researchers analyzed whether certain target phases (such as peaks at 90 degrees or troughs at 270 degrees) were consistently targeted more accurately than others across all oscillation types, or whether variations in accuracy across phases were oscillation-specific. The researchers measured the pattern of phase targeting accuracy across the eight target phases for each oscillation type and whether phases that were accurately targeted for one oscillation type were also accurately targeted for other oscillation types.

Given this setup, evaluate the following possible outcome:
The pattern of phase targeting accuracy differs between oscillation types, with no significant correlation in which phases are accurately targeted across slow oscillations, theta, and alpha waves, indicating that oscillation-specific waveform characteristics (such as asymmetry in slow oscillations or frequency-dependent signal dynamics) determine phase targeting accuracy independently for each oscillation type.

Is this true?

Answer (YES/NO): YES